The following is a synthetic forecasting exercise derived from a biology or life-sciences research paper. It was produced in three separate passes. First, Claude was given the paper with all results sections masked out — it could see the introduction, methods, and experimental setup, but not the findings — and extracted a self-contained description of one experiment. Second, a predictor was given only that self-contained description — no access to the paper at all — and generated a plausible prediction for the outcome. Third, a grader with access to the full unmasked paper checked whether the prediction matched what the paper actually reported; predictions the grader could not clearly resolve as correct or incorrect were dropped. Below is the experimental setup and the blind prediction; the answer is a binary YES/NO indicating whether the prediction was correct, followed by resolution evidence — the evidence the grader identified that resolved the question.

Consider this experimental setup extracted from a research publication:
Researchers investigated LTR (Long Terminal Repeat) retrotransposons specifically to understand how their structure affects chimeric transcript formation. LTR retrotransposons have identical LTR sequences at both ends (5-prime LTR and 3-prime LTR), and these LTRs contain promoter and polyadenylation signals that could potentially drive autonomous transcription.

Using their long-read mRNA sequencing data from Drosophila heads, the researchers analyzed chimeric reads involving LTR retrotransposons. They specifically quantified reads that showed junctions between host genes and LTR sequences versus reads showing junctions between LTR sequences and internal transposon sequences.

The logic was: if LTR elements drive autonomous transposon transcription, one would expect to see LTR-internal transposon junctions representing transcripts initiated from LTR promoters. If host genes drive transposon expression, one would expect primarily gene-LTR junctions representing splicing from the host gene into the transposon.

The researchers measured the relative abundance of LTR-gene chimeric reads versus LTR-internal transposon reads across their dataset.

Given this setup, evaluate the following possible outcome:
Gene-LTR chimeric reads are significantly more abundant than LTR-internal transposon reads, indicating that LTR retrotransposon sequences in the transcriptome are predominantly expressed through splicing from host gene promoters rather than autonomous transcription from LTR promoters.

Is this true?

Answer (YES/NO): NO